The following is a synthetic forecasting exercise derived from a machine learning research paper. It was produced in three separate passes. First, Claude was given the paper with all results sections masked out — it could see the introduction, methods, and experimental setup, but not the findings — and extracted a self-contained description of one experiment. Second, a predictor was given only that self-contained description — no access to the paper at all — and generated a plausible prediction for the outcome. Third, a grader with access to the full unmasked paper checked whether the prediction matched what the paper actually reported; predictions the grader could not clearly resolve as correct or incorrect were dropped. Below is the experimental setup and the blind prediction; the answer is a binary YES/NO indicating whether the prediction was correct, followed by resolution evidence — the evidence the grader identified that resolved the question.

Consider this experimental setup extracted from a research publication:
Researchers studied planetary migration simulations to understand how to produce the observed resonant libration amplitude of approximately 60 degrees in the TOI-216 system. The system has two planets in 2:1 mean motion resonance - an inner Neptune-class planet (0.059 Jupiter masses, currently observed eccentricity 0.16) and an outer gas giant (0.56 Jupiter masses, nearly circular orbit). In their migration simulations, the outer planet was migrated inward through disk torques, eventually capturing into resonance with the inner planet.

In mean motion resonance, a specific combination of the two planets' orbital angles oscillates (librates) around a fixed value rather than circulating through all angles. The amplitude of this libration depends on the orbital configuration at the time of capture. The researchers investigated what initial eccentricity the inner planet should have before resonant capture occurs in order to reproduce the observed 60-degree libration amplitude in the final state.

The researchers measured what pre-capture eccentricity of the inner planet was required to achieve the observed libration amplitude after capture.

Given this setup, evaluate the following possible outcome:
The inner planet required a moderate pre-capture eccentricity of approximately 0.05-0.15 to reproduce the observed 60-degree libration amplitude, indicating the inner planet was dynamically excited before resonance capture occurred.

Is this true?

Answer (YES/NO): NO